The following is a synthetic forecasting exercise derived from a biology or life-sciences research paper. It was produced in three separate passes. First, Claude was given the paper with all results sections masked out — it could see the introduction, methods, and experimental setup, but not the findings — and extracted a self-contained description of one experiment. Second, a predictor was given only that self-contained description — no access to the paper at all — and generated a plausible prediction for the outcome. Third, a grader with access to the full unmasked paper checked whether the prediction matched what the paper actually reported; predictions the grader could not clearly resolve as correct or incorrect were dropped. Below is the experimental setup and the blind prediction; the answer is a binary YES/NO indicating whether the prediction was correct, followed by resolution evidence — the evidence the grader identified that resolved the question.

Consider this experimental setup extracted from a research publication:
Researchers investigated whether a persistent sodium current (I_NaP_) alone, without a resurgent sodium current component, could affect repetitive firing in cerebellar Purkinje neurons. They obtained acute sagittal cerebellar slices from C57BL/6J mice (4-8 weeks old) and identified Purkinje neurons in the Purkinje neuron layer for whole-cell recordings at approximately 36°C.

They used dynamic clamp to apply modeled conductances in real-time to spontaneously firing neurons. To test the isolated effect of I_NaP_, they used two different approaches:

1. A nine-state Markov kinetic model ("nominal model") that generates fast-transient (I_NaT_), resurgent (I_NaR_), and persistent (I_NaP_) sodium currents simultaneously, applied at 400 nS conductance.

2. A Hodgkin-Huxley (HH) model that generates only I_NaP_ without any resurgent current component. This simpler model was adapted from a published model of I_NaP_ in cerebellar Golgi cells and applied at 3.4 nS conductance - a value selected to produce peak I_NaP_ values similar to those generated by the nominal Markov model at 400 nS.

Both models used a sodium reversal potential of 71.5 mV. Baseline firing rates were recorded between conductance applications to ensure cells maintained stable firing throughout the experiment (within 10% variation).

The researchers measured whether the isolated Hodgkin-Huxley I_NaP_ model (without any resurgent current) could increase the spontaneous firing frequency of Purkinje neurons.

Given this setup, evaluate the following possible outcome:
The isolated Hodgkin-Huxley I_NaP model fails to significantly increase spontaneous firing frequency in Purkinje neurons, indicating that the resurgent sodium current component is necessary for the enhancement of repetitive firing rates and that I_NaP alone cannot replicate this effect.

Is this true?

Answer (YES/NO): NO